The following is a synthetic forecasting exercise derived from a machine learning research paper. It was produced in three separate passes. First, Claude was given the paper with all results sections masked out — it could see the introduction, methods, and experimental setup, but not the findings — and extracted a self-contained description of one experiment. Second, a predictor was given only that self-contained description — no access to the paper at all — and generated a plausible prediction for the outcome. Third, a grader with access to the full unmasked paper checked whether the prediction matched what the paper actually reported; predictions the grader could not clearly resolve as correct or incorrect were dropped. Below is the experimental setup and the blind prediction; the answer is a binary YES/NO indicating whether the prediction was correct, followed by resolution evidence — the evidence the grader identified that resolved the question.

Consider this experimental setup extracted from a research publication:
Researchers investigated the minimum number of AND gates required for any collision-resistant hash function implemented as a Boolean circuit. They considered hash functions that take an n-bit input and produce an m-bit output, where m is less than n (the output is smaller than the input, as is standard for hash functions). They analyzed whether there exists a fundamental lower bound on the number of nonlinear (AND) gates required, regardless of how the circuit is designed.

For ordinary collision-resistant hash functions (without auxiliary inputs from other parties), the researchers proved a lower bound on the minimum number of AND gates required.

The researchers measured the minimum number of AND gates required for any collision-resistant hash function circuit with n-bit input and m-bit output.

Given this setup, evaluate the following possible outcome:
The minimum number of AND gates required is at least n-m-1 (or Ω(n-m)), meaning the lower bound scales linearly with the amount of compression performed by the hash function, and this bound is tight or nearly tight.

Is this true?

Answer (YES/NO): YES